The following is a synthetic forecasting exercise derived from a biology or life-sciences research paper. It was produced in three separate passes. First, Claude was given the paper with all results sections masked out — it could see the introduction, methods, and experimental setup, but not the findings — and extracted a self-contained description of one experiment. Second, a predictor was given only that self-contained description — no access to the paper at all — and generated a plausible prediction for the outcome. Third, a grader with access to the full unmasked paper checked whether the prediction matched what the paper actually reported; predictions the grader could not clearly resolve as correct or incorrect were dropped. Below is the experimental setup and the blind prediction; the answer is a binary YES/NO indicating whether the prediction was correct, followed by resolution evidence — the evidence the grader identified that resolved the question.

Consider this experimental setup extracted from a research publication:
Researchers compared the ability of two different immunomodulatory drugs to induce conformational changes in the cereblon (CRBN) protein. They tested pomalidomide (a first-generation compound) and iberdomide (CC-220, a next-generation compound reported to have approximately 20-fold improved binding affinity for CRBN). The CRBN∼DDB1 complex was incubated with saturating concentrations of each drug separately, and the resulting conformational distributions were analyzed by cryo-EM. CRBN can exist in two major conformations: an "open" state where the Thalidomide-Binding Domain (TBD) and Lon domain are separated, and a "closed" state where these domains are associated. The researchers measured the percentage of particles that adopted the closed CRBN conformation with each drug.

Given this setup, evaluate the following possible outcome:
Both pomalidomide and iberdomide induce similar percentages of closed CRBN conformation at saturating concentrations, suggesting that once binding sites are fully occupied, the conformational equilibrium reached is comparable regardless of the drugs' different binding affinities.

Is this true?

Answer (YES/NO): NO